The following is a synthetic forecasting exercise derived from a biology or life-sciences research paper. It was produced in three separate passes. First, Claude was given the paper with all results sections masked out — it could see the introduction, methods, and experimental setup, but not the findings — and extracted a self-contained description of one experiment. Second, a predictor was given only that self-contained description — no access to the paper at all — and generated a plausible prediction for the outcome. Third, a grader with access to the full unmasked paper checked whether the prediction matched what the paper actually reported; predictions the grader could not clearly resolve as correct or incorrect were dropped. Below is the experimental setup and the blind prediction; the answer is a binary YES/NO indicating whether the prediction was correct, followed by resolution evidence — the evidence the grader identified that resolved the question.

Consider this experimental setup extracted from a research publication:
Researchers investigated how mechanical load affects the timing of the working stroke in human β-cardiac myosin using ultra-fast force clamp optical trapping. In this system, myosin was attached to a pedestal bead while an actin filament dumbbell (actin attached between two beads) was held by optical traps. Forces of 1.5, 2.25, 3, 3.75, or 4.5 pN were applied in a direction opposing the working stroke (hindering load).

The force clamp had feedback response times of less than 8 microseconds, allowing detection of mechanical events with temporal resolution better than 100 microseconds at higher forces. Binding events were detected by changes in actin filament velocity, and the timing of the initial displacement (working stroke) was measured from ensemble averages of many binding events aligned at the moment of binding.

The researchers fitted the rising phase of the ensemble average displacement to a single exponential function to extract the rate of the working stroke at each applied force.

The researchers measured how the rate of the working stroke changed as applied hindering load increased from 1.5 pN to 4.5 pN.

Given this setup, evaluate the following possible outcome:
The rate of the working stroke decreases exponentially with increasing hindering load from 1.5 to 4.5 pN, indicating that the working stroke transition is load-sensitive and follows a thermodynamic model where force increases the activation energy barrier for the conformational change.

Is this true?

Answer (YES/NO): NO